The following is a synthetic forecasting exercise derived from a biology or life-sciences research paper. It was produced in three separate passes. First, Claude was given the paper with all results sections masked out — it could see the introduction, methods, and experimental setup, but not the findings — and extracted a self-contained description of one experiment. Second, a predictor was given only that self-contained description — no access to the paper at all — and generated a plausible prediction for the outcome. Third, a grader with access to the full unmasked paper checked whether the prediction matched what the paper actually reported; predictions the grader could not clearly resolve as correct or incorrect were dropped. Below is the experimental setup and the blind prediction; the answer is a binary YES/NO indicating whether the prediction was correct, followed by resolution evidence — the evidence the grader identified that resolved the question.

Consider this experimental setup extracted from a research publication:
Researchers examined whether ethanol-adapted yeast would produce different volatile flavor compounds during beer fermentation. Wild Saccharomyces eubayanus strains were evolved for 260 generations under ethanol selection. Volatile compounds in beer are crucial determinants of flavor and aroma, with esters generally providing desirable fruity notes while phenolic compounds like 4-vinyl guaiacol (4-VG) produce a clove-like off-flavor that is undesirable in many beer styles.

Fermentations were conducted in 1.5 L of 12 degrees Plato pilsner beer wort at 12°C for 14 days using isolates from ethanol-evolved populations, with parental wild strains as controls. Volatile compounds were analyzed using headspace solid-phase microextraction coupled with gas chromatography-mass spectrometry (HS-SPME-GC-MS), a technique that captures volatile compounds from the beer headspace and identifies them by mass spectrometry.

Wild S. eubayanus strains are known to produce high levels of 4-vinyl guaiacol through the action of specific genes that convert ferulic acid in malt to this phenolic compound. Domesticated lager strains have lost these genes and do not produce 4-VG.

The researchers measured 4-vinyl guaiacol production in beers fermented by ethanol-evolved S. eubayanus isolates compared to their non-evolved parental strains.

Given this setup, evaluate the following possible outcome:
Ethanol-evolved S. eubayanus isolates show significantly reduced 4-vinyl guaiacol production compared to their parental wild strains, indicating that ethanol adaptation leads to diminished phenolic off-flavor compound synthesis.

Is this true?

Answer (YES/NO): YES